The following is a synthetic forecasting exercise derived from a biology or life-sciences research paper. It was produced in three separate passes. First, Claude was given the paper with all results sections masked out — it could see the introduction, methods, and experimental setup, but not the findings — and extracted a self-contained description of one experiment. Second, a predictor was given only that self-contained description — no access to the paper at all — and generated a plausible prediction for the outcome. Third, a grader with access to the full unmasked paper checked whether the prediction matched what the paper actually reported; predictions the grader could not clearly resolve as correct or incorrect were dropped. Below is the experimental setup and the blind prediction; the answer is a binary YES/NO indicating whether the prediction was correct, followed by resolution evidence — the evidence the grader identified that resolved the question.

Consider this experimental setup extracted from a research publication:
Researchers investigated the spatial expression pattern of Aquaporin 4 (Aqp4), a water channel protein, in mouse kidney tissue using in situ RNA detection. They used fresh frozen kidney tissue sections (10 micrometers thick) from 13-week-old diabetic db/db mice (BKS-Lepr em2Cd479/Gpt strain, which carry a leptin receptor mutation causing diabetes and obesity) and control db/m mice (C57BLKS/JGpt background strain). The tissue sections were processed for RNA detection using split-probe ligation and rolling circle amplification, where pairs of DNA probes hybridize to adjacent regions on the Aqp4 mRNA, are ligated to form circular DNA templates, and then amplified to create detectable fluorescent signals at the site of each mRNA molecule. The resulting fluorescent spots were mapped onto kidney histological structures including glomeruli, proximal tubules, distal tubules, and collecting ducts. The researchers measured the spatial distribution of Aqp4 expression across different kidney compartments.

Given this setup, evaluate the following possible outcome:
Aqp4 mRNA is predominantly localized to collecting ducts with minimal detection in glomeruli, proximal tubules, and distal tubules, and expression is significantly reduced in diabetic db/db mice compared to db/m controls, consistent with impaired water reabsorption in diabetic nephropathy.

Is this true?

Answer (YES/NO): NO